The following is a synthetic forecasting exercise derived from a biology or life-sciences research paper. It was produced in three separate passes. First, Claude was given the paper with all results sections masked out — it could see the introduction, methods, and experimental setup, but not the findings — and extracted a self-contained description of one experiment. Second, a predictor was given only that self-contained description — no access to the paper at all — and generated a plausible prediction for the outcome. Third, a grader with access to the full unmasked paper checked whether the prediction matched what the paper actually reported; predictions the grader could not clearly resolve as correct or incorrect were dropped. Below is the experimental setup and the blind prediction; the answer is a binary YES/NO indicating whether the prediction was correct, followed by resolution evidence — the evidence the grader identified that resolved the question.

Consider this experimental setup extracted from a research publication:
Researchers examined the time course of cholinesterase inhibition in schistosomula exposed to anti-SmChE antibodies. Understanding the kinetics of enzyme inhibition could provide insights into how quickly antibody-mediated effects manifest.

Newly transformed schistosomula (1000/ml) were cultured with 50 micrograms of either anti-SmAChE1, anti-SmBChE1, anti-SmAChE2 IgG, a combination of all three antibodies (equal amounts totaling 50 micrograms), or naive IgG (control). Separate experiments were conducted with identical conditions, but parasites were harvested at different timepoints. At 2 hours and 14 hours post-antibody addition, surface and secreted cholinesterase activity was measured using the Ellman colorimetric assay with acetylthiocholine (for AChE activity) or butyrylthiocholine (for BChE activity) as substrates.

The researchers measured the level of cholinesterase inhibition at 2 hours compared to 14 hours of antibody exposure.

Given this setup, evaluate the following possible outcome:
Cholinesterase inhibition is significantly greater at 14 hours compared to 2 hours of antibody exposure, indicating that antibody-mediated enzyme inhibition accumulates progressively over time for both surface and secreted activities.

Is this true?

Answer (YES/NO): NO